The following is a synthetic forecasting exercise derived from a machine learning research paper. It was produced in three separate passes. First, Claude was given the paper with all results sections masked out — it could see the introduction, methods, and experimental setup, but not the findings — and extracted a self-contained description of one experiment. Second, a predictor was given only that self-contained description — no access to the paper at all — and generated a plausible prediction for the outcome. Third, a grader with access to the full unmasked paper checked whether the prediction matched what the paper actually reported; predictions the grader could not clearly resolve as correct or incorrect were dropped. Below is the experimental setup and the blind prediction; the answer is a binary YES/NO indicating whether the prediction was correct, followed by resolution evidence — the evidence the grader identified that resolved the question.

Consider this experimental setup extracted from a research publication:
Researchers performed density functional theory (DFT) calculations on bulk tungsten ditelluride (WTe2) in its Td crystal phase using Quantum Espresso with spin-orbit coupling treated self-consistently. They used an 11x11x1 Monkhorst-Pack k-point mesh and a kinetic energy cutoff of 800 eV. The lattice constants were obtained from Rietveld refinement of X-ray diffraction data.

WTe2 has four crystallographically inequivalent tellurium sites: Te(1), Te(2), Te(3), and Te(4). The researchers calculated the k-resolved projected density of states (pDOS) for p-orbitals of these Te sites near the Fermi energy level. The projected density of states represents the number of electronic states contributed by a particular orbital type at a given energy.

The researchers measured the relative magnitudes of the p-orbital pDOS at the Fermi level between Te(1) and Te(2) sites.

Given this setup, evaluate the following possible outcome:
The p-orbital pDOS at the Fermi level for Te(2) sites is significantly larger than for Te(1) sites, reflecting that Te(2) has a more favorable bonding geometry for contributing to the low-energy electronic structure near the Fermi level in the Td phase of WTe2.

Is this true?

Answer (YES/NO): NO